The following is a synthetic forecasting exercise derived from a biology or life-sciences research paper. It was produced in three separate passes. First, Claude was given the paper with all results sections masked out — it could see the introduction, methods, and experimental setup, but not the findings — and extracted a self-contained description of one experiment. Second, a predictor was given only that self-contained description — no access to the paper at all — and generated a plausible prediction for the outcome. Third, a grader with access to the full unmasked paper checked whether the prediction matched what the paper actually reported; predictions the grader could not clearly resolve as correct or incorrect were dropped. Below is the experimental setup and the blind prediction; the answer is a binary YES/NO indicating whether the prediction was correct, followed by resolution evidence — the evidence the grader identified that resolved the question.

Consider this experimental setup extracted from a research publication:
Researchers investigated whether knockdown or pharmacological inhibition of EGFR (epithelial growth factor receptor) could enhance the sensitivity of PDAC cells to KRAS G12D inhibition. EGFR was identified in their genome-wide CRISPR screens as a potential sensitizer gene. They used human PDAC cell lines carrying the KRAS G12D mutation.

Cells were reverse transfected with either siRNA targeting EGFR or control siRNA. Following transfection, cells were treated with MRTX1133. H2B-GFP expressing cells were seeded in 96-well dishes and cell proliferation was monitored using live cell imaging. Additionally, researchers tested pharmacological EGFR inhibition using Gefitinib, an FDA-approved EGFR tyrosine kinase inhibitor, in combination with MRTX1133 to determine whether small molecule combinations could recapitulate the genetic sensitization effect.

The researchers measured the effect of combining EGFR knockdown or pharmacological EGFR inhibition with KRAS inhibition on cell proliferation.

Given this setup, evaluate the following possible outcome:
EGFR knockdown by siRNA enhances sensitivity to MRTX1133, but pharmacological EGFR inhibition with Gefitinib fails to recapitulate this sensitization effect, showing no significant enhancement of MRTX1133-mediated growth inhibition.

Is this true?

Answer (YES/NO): NO